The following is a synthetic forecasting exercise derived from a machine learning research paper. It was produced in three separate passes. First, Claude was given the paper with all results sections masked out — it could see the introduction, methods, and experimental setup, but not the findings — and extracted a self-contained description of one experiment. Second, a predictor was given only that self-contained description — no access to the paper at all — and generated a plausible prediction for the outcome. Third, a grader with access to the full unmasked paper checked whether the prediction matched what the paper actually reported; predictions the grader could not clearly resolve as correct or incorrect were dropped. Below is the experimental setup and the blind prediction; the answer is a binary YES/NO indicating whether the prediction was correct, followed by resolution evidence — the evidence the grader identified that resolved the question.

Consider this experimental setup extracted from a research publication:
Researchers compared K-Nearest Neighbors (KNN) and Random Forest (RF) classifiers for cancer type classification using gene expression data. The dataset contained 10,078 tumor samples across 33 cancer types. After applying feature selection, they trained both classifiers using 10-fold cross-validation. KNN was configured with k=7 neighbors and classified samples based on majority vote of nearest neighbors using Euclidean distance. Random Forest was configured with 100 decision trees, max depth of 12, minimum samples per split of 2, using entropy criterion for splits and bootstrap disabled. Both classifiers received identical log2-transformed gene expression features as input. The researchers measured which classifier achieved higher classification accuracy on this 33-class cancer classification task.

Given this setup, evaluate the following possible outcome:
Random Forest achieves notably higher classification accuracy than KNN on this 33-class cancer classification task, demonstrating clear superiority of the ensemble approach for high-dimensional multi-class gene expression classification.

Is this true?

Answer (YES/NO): NO